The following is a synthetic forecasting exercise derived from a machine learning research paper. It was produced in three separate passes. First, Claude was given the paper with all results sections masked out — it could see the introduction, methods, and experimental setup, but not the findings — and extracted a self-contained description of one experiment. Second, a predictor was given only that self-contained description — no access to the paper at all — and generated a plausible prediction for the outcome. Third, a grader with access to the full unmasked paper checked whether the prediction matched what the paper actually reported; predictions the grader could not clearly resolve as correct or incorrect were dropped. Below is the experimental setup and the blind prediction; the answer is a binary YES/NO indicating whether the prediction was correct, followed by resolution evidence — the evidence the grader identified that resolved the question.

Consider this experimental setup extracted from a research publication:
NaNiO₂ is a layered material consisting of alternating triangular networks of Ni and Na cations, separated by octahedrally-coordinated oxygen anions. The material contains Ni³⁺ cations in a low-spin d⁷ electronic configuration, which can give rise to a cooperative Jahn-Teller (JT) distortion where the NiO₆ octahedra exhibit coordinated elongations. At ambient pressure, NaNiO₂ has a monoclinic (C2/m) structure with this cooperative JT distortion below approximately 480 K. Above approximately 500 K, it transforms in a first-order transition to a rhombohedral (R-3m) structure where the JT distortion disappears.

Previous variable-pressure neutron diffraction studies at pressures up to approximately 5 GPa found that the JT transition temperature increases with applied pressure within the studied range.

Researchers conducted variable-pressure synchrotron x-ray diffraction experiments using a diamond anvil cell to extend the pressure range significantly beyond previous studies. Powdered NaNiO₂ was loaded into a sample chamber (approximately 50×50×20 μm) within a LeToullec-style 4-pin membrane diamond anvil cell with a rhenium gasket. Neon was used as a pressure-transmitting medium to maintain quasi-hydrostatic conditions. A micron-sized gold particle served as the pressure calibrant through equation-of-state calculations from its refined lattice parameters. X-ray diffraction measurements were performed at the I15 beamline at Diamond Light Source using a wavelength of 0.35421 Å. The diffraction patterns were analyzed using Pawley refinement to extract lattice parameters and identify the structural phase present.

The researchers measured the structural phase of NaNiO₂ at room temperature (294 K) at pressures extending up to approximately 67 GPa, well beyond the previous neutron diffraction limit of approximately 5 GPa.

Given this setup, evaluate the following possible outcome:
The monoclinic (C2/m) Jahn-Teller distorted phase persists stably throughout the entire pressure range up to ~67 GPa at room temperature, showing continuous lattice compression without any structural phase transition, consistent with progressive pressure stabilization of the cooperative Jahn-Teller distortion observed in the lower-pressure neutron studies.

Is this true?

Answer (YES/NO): NO